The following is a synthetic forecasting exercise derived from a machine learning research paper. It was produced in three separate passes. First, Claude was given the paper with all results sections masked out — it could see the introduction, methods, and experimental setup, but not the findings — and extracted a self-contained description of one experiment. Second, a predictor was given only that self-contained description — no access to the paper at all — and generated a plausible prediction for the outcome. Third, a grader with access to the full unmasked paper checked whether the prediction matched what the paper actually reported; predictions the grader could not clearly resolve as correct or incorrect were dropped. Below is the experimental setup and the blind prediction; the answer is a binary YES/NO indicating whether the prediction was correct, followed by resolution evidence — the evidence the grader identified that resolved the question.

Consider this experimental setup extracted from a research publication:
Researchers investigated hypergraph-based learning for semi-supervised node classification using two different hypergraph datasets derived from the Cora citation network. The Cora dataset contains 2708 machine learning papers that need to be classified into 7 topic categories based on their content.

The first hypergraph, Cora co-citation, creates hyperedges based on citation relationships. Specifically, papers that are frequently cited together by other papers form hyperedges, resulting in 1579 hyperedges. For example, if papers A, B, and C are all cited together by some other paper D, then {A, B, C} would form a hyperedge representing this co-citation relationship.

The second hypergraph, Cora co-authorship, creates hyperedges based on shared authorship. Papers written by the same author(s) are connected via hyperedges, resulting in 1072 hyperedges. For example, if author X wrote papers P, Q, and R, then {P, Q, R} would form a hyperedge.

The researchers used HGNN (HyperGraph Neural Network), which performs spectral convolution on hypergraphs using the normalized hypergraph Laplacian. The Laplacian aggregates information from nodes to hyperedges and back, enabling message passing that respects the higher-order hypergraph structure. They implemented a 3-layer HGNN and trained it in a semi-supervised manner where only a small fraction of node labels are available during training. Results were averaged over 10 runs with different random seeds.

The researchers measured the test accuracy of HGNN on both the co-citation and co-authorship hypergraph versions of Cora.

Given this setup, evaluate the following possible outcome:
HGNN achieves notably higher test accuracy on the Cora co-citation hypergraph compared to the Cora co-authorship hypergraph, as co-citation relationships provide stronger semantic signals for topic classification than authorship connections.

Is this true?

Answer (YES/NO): NO